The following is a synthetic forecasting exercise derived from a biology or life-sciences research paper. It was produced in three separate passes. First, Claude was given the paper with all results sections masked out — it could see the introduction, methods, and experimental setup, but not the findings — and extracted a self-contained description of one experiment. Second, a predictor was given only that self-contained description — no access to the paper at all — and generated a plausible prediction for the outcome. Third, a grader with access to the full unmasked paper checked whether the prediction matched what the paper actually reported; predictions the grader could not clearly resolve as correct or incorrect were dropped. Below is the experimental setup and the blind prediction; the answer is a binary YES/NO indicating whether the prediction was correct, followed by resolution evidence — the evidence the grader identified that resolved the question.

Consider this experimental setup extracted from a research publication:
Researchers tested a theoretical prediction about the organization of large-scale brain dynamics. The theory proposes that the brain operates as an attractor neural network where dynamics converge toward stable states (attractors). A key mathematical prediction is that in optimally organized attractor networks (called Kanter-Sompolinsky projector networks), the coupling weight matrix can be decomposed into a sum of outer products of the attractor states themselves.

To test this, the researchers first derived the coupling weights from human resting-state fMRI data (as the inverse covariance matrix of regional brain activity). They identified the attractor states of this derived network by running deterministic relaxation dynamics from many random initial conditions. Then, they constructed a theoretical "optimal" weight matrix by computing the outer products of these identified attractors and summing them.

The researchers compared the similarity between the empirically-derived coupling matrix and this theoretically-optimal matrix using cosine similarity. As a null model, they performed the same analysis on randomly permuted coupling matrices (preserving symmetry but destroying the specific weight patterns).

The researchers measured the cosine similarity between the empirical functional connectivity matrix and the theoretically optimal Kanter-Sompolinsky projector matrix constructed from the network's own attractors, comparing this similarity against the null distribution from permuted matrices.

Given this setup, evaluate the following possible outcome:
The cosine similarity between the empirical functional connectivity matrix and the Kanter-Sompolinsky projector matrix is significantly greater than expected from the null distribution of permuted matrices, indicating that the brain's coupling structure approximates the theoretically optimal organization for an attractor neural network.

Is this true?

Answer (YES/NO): YES